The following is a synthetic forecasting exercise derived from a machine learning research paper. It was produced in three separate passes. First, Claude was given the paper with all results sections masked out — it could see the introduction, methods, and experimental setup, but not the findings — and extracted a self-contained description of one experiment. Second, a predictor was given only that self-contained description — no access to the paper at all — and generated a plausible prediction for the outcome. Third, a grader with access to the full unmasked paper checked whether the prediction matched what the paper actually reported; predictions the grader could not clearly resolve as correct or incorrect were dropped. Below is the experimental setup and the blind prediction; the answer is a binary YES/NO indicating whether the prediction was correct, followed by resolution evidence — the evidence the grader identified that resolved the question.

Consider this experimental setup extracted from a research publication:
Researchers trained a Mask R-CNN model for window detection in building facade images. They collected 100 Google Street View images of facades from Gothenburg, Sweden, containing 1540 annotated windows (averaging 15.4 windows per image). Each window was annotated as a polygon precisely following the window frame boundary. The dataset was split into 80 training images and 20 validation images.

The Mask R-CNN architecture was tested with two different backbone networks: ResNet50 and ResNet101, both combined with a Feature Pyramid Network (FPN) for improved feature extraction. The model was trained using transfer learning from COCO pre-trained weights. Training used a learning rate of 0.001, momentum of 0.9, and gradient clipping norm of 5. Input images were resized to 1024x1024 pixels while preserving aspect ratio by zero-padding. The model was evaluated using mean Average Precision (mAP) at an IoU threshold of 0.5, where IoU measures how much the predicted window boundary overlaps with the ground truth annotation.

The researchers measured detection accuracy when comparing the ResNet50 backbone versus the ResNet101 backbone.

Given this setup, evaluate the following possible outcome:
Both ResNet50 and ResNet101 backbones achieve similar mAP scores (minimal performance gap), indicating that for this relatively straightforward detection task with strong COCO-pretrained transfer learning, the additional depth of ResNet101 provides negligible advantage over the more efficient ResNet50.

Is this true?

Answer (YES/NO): NO